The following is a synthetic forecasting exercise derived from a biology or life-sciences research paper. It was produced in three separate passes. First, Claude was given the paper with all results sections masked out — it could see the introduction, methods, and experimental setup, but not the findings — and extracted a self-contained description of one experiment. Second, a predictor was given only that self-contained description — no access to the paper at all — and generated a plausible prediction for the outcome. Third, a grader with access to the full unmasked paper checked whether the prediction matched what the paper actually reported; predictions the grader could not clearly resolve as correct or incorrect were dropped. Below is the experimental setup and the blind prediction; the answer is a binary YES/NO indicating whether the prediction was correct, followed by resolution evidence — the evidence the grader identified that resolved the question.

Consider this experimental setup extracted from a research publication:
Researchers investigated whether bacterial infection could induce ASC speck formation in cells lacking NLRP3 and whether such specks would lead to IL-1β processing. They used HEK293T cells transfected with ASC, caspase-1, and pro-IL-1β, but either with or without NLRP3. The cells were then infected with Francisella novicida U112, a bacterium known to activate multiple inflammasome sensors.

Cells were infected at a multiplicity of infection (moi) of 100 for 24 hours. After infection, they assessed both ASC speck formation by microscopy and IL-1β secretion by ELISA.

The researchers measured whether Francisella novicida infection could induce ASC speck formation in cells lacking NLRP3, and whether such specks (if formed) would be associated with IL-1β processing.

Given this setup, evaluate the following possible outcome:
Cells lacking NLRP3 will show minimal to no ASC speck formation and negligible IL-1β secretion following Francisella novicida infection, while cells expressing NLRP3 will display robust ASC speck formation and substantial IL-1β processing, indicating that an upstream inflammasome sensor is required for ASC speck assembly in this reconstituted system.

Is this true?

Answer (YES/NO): NO